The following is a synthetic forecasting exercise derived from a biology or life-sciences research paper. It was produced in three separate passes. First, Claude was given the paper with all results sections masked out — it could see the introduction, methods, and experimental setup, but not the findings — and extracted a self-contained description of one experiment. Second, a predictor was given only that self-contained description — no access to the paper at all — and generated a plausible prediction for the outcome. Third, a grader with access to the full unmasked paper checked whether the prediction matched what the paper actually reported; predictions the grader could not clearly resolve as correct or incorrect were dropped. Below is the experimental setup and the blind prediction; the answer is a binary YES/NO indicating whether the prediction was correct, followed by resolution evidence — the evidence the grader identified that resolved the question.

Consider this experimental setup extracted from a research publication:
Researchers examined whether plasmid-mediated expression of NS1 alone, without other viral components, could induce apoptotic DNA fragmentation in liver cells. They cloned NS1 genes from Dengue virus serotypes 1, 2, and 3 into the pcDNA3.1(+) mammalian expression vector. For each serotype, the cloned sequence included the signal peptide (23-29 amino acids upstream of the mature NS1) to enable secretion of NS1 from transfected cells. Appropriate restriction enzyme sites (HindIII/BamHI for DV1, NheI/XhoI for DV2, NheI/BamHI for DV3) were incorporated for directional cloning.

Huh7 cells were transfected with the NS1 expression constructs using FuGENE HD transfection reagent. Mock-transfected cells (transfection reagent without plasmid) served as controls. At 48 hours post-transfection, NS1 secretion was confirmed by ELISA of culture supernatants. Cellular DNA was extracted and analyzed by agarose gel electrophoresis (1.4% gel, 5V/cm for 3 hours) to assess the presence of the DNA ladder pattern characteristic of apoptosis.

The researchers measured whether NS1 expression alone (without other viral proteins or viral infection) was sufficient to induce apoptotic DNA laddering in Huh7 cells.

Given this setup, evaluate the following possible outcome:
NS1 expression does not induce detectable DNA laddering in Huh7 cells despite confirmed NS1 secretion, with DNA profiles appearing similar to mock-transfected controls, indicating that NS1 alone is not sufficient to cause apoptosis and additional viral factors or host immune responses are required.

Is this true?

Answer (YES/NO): NO